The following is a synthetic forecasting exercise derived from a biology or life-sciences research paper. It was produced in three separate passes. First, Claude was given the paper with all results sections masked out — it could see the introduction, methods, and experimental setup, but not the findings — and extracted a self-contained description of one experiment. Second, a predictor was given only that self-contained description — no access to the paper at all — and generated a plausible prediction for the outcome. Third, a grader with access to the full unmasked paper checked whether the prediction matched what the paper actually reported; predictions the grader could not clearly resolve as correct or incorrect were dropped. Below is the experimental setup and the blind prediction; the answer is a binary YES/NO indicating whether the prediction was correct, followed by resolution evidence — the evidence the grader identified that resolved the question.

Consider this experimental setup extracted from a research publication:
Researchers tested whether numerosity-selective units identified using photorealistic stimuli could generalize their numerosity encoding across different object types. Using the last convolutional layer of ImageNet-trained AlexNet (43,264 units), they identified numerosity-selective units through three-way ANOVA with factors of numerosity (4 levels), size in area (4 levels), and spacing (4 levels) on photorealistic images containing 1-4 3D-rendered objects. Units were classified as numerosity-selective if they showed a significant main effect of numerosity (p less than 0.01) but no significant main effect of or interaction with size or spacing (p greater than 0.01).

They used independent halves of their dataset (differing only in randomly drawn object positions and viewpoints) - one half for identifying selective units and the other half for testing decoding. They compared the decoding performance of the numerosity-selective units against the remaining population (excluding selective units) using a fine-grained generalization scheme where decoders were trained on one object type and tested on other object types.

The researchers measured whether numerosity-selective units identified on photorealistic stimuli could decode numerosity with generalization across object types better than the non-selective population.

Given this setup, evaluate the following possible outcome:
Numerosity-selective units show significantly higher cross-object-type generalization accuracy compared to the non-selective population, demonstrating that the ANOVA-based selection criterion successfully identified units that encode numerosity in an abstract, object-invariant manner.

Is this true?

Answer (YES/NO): NO